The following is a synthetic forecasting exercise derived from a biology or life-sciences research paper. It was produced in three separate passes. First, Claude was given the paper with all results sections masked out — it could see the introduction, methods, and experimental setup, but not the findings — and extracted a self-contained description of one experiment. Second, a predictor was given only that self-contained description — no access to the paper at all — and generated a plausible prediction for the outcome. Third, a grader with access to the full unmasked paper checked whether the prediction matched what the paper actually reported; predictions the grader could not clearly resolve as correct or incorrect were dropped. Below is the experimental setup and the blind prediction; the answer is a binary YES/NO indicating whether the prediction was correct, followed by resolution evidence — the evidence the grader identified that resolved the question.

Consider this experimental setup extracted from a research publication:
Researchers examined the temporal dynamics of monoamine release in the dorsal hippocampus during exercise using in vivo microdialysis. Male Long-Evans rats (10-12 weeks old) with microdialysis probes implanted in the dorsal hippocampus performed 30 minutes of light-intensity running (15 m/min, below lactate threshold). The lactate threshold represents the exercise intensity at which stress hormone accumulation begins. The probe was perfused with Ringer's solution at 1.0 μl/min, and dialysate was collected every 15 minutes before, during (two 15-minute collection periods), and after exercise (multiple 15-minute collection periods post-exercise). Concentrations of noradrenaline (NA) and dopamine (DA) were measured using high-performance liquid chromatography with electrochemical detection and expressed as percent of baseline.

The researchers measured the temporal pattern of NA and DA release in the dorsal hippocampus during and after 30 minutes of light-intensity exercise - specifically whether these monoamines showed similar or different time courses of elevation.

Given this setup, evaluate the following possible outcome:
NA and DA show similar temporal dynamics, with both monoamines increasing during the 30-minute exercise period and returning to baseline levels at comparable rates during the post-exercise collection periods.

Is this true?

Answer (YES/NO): NO